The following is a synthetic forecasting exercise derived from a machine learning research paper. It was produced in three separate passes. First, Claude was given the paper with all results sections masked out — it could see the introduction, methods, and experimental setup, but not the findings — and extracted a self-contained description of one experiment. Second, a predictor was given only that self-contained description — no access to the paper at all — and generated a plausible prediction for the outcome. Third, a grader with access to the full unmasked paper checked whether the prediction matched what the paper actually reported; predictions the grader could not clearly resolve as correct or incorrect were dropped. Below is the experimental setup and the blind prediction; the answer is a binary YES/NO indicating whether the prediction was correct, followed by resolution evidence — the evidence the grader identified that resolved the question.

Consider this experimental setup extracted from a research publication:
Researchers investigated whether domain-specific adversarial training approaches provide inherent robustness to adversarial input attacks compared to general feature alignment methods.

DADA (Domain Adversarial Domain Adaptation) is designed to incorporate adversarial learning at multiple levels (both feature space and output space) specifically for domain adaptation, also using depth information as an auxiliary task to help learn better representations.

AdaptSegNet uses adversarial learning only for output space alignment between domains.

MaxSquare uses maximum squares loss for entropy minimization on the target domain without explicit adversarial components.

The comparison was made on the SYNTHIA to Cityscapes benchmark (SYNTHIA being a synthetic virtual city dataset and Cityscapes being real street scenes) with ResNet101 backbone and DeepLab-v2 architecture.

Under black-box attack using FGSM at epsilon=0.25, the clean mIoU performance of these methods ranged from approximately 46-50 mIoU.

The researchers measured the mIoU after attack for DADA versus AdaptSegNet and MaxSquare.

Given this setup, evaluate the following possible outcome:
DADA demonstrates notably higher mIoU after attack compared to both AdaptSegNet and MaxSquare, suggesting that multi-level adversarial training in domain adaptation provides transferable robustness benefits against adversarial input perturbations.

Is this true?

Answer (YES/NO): NO